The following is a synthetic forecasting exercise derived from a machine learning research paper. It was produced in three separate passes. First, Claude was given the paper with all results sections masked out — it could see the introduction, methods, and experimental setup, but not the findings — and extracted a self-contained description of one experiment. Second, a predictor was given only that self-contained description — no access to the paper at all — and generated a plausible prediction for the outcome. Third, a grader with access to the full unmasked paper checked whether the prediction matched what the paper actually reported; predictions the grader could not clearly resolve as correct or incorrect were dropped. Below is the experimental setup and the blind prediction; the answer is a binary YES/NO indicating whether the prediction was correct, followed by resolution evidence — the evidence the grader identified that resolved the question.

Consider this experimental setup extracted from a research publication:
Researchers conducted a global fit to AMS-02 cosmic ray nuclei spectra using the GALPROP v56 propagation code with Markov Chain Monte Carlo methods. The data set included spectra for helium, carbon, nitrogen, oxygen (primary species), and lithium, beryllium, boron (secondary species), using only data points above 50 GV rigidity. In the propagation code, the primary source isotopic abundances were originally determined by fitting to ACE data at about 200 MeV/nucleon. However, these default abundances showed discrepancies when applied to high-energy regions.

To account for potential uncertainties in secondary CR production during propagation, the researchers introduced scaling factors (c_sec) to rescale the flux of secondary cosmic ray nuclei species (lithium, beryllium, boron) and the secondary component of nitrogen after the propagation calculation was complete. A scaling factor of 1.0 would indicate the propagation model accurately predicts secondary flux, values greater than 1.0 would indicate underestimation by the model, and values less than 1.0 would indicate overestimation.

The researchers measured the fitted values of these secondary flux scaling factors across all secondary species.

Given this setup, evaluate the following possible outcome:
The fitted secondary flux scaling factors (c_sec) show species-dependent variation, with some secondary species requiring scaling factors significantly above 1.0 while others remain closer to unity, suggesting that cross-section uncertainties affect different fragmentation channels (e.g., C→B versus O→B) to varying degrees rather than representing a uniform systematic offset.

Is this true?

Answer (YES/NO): NO